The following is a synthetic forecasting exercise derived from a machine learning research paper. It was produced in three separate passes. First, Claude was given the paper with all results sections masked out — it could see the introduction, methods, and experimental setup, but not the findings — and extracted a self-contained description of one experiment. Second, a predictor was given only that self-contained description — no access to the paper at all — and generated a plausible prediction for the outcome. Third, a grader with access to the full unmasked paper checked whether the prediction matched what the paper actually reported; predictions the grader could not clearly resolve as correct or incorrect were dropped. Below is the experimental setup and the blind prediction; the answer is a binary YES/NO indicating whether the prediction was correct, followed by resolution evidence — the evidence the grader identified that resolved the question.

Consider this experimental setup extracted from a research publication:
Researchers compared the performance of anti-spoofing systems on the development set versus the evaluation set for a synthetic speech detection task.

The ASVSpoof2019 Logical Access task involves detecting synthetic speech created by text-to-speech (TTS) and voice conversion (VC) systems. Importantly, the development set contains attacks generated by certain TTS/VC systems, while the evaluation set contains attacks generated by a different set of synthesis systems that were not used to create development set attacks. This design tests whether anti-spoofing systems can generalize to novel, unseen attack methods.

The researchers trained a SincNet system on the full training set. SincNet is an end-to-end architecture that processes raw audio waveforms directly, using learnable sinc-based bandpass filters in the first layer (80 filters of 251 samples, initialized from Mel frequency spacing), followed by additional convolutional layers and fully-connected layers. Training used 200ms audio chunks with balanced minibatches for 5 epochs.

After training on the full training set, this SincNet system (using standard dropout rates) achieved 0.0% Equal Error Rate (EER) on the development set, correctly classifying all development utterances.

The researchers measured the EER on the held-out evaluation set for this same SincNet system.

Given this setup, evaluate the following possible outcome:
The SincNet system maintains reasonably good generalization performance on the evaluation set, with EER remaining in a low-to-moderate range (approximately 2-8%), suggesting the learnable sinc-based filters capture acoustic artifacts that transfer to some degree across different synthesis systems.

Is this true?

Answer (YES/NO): NO